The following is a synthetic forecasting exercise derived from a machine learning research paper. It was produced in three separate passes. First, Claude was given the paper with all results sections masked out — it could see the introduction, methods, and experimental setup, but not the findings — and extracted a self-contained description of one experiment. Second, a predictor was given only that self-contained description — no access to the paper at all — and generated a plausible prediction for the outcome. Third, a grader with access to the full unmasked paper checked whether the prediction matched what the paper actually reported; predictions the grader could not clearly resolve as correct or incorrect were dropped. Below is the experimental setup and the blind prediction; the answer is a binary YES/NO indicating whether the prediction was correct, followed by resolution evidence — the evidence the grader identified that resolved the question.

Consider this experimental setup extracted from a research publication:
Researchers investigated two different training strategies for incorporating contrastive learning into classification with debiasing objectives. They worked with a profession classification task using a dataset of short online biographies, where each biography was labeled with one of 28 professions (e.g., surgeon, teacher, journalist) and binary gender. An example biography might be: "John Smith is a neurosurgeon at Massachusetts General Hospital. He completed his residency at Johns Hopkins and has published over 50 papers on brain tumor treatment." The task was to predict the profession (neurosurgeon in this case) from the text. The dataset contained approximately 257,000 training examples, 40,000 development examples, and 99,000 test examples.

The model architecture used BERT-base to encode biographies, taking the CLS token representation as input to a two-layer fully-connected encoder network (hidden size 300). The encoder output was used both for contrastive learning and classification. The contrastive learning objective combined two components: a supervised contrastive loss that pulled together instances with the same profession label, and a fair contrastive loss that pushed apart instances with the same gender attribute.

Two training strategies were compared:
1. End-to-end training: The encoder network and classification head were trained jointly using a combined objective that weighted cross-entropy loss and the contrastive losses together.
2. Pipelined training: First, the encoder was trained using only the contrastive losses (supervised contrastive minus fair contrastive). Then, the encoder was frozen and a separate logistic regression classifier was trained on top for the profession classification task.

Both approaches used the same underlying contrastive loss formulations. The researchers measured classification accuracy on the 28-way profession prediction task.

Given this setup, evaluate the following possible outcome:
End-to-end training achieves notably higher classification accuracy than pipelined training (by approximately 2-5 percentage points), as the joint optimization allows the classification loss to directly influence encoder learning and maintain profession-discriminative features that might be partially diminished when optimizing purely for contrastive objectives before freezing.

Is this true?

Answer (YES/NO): NO